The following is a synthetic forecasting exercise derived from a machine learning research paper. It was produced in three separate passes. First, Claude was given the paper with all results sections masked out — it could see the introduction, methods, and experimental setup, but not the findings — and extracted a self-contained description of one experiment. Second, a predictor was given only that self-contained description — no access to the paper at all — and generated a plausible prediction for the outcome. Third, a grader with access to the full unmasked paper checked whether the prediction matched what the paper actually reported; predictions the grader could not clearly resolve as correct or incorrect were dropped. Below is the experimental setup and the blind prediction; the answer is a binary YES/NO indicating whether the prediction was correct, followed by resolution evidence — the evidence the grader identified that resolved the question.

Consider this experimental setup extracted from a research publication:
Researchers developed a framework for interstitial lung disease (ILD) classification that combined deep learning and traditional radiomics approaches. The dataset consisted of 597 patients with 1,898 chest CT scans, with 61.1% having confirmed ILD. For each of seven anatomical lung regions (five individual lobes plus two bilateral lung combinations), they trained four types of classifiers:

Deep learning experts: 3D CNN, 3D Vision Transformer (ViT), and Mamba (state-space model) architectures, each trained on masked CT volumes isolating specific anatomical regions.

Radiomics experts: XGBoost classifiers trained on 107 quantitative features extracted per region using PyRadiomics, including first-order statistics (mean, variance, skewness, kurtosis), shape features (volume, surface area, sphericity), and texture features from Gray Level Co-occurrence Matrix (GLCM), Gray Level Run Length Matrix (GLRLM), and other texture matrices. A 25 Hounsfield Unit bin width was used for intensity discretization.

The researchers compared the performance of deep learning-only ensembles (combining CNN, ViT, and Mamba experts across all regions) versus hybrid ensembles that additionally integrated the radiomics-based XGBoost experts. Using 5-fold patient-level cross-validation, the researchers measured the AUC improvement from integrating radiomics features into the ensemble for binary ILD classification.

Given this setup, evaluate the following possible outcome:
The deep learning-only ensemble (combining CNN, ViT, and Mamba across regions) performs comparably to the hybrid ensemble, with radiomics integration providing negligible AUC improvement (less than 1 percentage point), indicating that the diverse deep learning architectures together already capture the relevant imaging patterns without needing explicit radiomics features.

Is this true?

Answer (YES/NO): NO